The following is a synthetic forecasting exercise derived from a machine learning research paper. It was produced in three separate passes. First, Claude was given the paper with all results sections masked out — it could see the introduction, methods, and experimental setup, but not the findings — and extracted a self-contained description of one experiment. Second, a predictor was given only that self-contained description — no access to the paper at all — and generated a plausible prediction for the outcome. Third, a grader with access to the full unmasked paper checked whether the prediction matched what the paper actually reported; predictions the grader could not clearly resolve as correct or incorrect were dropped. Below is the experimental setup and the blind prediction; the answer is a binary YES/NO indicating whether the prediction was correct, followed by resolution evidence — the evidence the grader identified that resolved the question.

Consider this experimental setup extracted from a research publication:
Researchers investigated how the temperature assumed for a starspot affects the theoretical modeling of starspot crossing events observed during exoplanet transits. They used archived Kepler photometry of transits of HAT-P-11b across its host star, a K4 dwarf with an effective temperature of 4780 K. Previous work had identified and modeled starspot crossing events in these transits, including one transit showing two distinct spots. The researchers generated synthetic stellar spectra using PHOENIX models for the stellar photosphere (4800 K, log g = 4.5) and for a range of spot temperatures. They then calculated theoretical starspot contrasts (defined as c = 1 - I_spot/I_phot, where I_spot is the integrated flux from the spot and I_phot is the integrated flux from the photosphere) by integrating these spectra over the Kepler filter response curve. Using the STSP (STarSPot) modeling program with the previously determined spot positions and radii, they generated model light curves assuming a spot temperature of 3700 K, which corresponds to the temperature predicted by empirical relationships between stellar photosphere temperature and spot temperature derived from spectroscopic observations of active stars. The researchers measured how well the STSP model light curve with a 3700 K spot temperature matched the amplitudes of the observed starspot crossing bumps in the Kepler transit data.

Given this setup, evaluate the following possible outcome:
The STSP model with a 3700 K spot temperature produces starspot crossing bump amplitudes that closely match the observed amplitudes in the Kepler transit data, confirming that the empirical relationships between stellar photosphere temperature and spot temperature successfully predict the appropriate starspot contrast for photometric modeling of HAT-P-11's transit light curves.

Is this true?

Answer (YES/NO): NO